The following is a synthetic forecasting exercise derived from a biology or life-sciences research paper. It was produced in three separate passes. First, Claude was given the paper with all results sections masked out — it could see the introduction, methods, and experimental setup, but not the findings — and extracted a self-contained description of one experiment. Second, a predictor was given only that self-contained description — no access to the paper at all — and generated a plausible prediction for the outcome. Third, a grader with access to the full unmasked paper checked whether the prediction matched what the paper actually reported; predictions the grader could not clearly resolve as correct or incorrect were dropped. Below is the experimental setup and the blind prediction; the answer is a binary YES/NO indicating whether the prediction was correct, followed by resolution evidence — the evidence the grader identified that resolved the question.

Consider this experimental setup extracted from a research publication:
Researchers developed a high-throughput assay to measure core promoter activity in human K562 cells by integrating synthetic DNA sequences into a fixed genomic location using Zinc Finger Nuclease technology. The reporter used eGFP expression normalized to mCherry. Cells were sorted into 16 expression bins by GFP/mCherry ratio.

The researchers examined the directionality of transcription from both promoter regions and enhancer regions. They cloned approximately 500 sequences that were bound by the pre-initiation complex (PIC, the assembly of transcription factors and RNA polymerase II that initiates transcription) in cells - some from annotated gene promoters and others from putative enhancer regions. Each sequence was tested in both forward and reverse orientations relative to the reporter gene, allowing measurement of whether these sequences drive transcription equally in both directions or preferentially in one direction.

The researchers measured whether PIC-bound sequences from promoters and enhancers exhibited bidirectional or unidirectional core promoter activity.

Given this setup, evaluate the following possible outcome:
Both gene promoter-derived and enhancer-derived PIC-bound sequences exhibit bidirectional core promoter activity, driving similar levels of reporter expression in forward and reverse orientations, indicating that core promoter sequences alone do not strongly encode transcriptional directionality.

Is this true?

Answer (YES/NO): NO